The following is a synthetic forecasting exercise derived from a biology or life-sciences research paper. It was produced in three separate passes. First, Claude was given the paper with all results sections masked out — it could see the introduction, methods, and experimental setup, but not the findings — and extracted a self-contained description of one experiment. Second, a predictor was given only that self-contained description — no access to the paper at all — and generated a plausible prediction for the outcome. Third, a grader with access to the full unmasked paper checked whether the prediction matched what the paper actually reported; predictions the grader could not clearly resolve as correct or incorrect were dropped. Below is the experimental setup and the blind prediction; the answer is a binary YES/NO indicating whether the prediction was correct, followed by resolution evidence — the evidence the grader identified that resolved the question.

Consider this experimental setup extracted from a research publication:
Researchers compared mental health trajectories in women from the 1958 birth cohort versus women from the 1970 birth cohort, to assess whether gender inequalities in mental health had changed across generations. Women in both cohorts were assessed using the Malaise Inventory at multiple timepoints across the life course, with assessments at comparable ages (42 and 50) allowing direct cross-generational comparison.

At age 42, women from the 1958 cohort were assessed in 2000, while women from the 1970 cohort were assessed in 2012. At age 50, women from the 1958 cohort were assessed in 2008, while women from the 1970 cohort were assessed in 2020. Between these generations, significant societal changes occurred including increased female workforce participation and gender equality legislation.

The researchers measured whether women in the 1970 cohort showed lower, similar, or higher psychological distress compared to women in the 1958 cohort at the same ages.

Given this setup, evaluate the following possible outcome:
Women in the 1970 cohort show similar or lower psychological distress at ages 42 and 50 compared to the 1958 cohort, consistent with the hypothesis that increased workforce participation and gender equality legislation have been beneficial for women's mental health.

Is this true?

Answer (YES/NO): NO